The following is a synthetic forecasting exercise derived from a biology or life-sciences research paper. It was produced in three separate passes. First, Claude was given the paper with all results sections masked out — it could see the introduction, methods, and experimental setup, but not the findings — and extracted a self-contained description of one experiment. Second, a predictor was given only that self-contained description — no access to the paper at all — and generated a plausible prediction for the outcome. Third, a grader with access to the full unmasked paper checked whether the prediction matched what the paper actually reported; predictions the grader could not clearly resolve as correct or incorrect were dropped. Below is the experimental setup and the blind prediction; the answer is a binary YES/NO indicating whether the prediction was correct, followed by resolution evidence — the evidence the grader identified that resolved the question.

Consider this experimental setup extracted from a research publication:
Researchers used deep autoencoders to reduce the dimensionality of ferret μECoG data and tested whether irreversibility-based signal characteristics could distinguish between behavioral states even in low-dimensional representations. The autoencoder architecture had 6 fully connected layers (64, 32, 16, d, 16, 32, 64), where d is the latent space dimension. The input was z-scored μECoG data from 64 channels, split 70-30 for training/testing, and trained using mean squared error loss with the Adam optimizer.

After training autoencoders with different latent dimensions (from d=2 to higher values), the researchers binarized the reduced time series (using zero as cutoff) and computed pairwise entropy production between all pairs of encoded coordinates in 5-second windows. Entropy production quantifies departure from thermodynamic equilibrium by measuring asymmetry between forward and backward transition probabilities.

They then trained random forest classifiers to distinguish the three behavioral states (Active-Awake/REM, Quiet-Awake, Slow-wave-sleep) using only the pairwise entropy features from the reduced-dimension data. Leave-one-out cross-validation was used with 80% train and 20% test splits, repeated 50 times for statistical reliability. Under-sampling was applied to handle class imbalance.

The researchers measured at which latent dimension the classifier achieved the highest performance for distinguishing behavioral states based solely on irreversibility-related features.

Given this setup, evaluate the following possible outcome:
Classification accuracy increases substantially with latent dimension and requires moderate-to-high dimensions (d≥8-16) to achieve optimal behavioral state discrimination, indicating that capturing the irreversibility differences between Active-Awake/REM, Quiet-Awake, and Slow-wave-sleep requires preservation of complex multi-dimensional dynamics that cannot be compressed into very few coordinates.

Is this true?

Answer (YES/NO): NO